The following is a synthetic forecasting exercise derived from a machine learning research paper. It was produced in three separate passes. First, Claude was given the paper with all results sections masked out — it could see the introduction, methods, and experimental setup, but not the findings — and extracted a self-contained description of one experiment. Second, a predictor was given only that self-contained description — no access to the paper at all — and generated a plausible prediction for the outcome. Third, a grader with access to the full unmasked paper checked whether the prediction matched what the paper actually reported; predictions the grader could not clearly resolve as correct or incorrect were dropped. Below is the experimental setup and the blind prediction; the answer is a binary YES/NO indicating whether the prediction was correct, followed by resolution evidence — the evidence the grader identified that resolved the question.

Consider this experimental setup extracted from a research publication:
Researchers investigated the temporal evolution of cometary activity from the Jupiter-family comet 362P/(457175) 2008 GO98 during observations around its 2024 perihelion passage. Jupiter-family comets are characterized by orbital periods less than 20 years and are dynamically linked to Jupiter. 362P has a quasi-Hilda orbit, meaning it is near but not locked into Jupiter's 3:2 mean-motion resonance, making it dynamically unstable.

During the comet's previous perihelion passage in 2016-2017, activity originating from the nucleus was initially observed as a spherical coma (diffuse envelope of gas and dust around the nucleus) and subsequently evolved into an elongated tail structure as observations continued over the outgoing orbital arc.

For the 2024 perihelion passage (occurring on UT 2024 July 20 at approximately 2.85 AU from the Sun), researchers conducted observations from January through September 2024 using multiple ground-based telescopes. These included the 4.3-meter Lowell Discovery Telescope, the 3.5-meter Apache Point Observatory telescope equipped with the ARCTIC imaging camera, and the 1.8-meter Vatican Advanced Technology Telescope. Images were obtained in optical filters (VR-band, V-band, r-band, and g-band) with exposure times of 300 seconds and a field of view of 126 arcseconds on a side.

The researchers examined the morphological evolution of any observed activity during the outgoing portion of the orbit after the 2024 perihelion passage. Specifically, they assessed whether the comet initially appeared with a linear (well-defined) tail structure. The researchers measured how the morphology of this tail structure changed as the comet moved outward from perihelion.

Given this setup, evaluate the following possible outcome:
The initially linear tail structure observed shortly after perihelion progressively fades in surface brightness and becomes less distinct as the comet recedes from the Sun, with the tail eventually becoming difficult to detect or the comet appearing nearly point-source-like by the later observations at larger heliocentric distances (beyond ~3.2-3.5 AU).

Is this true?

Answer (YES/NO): NO